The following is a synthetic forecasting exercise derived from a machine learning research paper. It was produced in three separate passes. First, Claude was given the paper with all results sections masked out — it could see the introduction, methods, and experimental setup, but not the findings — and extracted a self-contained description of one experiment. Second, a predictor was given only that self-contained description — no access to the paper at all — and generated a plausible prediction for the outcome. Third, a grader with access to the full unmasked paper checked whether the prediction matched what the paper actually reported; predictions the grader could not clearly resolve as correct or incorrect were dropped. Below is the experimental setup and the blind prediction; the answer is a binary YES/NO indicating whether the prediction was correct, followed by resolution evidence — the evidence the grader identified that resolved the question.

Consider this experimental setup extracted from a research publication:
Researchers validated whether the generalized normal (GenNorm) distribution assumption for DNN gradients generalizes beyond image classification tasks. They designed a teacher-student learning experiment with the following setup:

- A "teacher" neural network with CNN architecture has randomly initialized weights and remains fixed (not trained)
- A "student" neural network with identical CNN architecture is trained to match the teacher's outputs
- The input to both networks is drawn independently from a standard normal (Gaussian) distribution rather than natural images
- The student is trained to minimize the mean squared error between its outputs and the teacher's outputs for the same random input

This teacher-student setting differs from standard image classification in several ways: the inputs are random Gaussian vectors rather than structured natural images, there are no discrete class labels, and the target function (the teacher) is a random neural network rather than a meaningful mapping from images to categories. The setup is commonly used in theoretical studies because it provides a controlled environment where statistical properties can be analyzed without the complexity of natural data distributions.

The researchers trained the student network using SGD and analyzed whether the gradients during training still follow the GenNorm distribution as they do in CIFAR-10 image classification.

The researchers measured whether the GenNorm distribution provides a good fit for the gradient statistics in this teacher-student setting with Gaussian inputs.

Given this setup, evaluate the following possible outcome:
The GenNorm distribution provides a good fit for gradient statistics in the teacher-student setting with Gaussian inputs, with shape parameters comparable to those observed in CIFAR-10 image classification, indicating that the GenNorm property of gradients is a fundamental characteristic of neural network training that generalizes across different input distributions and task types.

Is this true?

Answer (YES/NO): YES